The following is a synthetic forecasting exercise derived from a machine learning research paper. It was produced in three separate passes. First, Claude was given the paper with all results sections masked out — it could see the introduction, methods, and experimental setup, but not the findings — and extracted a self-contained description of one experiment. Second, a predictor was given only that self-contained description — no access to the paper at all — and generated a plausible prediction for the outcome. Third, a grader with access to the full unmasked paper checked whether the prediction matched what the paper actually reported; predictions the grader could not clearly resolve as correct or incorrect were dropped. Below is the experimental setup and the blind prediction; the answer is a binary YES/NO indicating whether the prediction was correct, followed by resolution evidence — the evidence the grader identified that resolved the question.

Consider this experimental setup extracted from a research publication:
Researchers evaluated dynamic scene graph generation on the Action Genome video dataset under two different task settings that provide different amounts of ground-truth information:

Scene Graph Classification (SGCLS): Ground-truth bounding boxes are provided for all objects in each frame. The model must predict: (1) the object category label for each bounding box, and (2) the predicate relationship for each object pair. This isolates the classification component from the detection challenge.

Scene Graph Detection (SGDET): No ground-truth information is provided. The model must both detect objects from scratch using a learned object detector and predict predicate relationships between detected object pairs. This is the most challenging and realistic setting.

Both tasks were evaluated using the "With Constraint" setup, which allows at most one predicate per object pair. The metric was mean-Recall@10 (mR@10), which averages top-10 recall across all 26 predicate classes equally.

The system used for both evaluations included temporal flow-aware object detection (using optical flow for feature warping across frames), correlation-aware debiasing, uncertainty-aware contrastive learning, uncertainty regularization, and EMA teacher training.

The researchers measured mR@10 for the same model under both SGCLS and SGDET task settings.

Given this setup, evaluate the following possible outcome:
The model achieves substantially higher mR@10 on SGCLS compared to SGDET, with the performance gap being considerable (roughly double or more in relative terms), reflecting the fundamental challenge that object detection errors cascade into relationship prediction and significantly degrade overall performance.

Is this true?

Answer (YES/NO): NO